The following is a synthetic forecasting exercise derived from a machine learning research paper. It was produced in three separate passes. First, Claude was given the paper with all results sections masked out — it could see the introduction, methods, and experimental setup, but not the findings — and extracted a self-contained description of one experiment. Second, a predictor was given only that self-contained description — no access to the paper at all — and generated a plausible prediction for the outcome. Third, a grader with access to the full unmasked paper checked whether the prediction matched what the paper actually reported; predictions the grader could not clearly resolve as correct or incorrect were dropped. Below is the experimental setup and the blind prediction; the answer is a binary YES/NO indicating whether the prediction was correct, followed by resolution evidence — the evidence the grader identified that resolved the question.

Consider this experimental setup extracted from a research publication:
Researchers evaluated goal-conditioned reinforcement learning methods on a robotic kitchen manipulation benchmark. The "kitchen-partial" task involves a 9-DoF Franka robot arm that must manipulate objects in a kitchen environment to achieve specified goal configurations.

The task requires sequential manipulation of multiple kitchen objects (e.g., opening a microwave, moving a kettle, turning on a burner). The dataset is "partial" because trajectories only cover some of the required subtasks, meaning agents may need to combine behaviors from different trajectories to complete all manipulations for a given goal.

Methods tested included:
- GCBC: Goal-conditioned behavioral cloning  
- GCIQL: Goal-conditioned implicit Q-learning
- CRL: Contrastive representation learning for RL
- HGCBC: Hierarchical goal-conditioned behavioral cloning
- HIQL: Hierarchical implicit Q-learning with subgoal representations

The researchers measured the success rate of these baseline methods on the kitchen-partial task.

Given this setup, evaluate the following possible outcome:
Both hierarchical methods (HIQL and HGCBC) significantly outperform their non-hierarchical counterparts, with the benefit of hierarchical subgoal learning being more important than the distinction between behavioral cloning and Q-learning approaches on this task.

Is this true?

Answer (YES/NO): NO